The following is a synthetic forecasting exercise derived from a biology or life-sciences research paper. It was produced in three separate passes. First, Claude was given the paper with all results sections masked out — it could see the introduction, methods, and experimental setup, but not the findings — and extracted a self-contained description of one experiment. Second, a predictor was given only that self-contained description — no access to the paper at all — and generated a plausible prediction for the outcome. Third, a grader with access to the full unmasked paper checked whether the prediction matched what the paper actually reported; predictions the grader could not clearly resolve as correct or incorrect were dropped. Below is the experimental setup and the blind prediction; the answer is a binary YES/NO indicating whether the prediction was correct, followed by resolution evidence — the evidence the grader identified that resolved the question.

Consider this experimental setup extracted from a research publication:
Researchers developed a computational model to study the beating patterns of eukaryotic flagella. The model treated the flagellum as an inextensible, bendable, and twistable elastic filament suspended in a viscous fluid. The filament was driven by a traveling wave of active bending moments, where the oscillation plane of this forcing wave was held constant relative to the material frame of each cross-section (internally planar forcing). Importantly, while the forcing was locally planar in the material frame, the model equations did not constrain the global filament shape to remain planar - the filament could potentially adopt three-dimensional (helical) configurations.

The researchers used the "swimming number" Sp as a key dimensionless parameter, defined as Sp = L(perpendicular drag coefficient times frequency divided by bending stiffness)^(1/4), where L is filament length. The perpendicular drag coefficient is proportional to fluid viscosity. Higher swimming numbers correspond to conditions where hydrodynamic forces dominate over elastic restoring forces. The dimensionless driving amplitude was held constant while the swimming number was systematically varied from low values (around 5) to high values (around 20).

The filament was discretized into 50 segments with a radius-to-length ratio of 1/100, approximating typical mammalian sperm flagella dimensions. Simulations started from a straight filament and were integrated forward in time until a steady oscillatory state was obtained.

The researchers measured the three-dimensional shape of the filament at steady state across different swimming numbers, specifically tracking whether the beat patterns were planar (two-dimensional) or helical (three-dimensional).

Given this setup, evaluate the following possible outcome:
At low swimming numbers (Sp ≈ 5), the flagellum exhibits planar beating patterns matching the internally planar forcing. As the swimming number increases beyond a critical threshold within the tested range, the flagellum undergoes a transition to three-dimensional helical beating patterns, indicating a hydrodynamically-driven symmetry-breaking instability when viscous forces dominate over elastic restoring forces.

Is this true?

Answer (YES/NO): NO